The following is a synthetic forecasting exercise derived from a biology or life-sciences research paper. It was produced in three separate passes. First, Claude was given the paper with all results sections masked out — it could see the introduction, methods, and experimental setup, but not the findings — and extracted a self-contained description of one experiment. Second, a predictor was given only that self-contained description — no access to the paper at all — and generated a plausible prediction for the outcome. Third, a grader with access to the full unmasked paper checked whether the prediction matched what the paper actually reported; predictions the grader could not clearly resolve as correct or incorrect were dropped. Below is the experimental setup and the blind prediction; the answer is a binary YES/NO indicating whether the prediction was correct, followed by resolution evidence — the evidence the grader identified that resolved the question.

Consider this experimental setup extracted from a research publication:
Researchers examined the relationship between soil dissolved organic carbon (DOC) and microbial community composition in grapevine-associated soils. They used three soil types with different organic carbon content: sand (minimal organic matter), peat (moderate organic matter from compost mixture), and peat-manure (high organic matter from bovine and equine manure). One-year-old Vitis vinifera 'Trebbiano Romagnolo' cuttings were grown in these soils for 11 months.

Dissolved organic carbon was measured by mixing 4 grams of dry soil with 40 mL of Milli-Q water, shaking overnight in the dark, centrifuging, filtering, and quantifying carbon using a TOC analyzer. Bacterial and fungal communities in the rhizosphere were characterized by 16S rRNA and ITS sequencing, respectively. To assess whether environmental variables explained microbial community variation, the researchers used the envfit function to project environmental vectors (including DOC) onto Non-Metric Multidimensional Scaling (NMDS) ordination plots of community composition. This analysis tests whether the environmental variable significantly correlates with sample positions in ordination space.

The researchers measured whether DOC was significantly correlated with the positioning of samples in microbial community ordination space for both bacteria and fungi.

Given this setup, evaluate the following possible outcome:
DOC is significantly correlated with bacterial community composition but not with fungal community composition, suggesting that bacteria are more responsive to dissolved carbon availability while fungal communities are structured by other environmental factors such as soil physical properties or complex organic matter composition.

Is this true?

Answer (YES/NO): NO